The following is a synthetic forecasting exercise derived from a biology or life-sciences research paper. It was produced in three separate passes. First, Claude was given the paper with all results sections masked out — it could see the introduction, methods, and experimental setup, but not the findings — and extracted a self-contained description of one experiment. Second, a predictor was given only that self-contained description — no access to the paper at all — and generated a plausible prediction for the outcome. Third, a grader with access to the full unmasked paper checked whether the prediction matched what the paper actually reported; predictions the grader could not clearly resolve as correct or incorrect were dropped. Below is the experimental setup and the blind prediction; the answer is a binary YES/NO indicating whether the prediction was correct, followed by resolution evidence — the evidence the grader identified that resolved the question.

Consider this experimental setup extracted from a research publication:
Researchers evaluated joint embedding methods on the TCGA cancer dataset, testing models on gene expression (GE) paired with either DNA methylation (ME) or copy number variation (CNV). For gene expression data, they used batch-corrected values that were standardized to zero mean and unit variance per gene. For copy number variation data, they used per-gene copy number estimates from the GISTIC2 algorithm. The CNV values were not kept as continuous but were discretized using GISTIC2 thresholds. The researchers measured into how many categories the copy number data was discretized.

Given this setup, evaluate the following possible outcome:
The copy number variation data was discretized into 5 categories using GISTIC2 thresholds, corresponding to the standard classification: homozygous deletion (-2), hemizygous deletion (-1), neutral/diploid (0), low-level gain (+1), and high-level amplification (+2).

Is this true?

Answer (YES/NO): YES